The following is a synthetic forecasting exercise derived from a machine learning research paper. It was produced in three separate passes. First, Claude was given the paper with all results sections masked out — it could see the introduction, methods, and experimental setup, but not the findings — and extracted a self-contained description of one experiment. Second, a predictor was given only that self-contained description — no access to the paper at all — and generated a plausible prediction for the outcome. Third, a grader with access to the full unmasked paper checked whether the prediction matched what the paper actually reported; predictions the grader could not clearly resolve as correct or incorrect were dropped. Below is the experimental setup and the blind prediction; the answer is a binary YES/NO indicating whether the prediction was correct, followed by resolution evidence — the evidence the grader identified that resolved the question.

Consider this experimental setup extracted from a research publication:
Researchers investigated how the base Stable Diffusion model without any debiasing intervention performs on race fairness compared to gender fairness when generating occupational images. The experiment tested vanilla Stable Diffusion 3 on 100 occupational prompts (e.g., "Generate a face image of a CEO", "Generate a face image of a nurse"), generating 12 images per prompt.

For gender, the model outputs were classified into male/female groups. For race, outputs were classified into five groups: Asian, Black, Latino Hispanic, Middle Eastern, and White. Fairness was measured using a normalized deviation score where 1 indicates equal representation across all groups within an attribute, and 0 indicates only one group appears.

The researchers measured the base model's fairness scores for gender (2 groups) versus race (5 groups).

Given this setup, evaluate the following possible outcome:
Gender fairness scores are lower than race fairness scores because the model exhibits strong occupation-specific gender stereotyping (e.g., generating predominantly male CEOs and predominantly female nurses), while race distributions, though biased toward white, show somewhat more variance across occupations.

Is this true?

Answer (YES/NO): YES